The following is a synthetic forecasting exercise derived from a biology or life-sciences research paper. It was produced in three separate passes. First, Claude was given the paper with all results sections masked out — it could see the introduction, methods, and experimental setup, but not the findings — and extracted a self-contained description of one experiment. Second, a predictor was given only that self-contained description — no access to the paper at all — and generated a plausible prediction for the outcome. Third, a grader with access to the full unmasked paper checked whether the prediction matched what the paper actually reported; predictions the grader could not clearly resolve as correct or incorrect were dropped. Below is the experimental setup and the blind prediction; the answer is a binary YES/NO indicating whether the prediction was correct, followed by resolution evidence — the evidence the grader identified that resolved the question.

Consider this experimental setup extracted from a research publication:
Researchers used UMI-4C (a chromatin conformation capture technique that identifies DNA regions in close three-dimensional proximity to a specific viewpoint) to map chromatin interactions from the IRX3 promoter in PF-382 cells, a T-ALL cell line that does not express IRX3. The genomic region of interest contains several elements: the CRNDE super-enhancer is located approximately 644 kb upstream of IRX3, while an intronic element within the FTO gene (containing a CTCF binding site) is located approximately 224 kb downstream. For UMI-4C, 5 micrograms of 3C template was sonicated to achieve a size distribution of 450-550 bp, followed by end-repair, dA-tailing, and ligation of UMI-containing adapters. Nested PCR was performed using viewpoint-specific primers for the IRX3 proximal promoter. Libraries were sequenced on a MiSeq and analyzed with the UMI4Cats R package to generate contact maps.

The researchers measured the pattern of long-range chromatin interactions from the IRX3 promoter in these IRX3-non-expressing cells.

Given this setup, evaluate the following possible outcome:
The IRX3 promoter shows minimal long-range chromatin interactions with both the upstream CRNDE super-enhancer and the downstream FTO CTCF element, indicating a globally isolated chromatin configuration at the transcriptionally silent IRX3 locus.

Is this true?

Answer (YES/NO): NO